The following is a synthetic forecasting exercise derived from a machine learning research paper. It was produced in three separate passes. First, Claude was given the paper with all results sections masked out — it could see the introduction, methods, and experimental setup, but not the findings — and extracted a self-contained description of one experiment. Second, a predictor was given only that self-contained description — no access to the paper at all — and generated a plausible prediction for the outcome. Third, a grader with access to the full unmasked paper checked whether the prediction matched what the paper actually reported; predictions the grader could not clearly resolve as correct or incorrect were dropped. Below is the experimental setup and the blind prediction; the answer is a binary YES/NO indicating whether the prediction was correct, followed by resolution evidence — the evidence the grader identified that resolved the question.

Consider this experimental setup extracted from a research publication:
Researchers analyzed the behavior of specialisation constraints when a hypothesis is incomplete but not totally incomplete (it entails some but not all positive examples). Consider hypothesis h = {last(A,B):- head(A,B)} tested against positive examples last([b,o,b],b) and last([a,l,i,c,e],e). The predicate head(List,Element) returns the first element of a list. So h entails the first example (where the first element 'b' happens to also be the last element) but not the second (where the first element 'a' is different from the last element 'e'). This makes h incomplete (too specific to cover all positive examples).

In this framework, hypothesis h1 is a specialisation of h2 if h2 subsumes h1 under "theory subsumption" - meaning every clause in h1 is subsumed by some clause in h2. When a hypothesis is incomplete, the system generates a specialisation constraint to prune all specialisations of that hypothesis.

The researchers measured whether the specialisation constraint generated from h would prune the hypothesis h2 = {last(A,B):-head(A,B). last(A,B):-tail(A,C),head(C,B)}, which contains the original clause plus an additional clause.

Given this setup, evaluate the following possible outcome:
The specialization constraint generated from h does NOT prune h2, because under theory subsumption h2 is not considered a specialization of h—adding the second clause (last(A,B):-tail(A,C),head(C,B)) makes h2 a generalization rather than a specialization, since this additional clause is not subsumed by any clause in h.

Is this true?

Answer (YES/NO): YES